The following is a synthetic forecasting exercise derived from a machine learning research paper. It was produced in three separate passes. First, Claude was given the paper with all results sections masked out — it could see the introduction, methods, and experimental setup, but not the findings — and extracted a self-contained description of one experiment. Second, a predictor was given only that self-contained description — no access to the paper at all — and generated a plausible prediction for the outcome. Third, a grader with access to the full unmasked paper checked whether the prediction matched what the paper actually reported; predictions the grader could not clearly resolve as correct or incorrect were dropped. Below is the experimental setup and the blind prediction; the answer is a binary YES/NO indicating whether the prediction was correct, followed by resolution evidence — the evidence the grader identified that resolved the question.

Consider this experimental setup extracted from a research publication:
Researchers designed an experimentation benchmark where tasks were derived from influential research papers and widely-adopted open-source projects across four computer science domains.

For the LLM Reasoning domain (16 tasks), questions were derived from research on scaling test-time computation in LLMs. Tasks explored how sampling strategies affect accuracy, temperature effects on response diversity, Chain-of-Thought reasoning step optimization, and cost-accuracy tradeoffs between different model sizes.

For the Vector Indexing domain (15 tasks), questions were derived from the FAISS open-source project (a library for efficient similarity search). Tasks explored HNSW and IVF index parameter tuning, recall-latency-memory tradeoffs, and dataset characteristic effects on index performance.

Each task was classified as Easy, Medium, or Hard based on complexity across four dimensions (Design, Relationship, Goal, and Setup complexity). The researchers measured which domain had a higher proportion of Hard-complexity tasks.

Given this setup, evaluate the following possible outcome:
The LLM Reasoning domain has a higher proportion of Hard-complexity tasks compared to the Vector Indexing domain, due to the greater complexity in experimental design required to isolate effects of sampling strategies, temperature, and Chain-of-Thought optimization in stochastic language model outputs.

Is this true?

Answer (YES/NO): YES